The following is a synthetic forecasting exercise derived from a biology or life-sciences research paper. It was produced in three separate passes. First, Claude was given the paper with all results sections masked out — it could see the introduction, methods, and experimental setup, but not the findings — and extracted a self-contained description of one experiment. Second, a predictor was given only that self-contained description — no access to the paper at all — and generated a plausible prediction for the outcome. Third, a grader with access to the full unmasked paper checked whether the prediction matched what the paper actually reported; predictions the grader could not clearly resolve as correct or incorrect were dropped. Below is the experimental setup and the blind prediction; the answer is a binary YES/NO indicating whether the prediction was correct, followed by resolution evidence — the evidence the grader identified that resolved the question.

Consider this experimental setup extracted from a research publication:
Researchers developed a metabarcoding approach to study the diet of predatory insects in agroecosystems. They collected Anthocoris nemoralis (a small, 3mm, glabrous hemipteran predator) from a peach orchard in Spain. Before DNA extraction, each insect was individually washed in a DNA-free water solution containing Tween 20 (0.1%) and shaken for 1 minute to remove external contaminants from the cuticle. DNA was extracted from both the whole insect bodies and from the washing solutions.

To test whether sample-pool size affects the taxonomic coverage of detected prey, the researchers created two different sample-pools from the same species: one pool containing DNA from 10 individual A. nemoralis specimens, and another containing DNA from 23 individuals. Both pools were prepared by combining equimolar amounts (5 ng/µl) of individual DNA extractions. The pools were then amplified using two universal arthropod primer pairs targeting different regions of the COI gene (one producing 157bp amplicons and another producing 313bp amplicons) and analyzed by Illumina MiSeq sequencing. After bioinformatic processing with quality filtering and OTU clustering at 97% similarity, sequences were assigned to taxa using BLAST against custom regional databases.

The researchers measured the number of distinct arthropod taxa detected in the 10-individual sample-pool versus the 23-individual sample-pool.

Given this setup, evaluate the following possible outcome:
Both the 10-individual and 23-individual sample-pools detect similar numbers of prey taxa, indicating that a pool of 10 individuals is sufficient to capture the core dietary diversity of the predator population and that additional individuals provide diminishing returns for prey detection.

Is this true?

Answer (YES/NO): YES